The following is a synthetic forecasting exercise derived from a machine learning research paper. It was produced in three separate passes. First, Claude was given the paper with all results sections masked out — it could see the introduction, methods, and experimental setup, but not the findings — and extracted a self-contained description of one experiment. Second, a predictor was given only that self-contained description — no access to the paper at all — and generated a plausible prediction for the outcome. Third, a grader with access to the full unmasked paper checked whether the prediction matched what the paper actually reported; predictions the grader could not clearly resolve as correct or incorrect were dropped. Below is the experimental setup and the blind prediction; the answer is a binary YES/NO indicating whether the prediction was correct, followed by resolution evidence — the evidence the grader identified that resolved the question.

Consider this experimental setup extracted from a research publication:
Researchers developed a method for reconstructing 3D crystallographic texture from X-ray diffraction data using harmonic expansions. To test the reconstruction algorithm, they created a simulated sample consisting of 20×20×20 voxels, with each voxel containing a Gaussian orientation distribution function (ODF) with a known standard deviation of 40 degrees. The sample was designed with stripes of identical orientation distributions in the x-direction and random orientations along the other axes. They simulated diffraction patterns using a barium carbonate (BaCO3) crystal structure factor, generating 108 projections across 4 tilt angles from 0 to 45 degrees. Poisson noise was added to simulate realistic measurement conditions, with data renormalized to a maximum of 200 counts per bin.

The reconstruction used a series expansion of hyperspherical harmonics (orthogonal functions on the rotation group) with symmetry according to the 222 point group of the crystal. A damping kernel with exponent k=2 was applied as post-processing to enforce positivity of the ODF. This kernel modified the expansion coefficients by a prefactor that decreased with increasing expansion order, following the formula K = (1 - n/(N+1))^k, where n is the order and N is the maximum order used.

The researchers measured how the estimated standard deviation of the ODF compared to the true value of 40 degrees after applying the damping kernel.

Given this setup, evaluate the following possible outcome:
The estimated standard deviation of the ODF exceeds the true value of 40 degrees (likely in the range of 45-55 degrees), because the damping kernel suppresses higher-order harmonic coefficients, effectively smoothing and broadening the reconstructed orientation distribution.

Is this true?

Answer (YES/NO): YES